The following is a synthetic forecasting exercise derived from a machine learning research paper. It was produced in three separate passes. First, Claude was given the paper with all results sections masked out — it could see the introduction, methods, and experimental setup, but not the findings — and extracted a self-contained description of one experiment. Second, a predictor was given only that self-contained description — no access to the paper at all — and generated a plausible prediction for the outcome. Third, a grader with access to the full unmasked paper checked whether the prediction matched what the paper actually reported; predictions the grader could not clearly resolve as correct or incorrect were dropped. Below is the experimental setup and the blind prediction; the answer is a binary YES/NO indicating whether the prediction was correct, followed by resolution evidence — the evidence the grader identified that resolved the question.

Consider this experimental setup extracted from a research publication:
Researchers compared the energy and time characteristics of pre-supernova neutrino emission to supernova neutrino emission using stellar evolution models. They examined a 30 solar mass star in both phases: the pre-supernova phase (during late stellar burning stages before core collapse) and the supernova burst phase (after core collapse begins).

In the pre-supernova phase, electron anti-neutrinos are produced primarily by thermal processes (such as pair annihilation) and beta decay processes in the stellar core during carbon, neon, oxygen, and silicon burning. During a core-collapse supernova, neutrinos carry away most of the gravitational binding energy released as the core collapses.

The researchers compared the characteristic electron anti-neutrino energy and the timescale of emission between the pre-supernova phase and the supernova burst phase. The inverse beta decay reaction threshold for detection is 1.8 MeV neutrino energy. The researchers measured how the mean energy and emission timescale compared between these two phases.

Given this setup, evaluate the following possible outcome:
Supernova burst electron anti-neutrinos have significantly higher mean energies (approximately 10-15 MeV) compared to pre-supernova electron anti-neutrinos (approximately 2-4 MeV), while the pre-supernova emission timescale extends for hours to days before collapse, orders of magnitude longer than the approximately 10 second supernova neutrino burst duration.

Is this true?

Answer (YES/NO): NO